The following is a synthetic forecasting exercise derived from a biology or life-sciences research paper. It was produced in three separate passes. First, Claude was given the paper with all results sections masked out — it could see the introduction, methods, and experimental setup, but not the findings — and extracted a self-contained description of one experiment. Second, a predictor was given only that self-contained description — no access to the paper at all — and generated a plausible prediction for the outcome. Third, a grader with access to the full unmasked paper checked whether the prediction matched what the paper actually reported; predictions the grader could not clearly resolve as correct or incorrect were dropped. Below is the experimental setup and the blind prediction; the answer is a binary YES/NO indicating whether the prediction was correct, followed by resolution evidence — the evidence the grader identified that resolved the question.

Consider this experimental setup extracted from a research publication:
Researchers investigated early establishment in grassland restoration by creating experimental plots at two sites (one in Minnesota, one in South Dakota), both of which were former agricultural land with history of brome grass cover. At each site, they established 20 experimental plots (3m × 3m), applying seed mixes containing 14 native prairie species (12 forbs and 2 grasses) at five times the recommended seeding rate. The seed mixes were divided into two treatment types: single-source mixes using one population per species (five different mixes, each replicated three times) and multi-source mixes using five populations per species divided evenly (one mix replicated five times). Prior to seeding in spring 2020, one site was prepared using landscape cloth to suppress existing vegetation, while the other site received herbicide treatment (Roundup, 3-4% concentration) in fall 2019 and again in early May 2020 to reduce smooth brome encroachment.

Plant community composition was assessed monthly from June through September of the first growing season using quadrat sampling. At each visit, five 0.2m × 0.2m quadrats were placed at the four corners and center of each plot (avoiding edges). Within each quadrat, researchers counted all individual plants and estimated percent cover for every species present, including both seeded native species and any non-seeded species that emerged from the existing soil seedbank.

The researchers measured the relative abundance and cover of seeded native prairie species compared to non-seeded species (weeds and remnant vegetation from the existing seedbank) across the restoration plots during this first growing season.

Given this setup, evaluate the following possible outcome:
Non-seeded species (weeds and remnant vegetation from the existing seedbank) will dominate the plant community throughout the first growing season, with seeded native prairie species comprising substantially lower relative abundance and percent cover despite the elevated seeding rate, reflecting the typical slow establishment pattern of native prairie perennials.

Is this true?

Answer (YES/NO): YES